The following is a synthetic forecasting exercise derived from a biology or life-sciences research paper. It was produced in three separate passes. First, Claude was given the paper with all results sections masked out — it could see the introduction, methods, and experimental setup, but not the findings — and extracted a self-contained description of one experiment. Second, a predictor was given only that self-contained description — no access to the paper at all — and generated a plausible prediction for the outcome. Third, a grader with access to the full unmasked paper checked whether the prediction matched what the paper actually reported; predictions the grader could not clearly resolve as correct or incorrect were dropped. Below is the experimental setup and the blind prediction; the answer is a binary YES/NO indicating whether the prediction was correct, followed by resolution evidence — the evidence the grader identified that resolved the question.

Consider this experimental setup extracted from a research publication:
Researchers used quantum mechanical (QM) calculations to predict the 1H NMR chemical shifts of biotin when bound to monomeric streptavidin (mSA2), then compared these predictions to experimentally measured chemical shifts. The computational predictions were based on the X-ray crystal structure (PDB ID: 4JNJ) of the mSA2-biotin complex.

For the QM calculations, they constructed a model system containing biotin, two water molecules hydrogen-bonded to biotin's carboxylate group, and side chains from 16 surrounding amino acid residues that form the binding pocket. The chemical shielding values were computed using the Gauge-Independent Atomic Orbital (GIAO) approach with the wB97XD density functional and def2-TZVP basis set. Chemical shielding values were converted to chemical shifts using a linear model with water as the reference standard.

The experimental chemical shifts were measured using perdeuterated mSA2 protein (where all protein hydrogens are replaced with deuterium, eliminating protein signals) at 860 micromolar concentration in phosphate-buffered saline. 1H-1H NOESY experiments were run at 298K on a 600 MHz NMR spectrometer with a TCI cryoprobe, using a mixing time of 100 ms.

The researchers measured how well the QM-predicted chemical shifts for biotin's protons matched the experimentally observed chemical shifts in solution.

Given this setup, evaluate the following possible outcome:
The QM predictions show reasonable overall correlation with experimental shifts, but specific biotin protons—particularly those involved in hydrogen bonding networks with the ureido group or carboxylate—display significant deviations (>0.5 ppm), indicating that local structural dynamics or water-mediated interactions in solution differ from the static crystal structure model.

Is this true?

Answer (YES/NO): NO